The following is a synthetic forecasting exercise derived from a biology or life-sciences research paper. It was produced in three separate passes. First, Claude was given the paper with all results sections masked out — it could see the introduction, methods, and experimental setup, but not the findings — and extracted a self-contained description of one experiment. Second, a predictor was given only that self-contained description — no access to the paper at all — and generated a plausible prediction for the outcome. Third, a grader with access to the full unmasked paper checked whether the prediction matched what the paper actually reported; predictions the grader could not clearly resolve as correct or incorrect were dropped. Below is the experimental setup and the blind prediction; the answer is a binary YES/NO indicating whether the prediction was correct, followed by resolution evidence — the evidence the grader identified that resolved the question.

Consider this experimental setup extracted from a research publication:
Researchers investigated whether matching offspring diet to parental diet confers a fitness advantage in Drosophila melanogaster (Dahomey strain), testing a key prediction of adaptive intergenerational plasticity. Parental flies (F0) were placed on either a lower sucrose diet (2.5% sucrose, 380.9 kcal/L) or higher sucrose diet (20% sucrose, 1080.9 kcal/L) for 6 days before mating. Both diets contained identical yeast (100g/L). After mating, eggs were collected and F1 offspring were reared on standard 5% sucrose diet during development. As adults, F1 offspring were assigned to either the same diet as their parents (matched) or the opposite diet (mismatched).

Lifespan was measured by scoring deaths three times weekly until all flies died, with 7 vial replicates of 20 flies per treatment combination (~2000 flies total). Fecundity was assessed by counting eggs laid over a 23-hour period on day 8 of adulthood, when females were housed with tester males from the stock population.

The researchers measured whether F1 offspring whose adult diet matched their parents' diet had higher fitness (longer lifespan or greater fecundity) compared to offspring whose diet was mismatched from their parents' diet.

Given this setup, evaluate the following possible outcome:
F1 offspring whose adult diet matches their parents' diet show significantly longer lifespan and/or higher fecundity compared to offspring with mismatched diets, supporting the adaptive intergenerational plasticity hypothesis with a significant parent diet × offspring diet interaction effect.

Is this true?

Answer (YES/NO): NO